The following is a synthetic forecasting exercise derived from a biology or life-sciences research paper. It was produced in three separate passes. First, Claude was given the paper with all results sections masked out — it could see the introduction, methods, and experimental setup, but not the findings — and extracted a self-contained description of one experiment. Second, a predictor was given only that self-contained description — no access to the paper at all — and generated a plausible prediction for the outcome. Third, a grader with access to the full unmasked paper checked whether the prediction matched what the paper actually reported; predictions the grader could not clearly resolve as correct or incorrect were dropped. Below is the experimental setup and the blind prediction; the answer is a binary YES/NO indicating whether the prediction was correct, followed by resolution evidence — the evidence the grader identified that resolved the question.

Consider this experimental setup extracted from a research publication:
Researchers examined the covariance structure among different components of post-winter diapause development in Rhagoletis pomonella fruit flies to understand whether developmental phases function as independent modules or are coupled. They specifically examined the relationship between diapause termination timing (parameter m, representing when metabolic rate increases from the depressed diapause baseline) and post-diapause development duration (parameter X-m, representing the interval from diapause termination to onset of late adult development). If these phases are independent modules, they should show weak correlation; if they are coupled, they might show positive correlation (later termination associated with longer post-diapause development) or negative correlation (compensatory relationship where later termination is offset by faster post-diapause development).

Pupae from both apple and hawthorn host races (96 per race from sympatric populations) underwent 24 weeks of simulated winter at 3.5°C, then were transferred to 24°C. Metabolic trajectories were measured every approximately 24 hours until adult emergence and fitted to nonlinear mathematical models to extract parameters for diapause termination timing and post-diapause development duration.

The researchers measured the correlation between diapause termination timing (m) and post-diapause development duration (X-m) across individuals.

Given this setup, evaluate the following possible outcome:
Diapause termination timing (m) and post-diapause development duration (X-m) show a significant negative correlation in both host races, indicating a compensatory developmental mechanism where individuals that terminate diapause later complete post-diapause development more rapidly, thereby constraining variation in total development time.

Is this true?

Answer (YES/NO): NO